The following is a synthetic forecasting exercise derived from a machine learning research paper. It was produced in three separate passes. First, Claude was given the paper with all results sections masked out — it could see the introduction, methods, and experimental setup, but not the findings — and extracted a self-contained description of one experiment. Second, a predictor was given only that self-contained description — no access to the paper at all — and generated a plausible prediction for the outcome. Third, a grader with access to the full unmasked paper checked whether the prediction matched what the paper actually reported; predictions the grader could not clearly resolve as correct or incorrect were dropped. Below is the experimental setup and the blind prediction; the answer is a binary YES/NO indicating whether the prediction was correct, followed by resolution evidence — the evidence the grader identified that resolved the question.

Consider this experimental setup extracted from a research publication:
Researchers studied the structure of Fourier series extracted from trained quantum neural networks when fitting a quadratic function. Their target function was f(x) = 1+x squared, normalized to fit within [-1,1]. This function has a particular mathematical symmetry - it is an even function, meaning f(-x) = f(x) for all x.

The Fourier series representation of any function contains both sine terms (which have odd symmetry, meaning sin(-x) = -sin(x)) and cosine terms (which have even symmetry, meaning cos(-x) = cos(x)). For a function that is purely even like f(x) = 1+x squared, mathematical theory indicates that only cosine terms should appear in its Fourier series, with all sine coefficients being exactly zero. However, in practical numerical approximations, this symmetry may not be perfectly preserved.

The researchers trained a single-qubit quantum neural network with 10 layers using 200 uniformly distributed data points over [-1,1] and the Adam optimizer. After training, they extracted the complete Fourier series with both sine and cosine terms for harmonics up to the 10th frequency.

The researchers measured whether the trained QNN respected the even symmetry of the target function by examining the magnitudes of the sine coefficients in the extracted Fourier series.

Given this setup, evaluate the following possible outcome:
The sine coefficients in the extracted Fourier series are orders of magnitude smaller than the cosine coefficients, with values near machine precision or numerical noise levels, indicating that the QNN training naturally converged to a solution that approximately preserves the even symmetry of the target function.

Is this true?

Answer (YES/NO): NO